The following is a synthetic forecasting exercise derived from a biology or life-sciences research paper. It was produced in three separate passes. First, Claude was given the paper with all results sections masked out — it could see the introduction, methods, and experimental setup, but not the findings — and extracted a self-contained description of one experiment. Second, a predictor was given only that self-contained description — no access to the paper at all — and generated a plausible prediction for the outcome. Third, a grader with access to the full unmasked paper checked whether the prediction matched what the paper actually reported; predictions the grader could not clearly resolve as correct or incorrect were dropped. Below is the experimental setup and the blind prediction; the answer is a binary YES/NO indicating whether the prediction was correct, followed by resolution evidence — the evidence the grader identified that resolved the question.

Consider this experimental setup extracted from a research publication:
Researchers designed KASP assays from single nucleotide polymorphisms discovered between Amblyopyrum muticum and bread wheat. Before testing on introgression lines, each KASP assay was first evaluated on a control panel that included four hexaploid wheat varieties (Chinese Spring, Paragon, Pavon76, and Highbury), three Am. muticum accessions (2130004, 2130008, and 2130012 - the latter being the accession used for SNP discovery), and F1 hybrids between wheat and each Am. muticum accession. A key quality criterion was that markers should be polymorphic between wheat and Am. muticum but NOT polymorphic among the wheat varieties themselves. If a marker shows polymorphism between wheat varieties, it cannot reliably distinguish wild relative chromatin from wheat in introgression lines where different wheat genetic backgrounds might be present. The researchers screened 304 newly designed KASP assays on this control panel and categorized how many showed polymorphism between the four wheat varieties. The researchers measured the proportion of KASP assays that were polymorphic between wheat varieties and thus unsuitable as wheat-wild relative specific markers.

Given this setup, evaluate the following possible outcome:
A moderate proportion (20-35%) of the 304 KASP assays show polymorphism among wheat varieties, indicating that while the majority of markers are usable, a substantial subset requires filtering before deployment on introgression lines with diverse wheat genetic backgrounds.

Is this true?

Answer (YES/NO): NO